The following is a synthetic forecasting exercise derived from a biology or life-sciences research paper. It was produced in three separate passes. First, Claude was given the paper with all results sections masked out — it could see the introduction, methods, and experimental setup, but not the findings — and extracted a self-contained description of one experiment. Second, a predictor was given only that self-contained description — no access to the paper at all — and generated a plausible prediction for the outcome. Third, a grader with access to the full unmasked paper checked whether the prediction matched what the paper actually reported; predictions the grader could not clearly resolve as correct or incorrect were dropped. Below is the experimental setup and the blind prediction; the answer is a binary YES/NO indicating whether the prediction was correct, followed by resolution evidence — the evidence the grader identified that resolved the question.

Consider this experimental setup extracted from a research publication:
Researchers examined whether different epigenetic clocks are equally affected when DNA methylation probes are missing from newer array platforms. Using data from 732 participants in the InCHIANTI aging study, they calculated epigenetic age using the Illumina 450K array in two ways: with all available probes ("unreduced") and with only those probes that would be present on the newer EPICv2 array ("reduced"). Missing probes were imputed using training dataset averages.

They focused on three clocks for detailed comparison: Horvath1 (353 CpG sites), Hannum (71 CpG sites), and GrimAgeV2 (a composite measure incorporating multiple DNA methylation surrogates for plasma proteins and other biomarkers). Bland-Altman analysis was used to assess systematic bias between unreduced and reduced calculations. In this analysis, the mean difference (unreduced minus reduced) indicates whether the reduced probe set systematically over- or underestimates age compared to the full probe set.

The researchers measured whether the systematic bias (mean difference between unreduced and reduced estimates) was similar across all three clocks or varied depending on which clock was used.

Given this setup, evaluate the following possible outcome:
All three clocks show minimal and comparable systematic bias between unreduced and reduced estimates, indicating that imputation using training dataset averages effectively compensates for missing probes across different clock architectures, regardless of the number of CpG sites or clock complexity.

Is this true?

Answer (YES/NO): NO